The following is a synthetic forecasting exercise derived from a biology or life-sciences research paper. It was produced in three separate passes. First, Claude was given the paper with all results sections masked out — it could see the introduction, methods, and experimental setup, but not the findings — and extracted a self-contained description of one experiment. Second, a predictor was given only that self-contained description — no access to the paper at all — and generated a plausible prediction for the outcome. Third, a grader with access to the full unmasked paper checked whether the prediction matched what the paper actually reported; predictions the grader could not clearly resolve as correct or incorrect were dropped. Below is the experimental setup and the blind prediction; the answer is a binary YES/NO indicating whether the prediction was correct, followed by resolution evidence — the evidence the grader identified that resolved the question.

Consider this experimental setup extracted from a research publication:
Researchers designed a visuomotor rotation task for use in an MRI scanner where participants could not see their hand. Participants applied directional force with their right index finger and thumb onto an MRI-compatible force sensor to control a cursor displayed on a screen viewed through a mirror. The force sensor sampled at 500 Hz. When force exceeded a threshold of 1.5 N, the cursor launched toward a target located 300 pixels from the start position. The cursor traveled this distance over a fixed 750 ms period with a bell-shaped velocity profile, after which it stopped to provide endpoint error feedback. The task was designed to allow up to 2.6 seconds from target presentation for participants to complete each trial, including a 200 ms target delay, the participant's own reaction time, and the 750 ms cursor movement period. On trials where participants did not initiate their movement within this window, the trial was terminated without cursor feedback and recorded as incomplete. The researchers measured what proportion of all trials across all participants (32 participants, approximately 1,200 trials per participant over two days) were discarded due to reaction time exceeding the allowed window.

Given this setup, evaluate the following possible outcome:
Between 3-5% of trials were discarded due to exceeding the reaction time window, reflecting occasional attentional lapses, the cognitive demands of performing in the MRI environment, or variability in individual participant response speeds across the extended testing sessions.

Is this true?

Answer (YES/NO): NO